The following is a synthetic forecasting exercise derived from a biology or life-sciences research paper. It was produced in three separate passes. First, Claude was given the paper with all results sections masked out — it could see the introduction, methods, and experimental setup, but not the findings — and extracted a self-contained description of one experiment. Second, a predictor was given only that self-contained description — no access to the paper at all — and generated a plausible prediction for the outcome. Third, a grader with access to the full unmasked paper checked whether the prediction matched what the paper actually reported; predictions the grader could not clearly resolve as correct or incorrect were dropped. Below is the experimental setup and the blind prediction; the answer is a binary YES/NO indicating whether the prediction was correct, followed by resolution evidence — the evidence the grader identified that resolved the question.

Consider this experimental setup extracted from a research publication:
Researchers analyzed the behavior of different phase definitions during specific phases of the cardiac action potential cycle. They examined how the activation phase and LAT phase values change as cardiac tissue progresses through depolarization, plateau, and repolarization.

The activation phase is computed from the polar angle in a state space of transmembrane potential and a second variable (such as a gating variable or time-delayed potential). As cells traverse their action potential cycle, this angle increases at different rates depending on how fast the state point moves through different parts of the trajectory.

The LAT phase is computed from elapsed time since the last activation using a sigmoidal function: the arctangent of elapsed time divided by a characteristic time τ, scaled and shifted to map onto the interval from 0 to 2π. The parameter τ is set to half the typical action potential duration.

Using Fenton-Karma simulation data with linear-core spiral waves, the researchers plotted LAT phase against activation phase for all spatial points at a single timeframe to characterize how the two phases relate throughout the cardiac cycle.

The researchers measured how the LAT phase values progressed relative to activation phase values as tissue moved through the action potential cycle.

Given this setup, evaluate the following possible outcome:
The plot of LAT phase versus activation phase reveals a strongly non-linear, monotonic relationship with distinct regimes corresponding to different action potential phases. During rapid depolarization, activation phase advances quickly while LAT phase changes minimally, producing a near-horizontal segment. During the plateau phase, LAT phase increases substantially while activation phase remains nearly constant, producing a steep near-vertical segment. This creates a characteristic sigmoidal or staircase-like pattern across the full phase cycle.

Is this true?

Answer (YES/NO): YES